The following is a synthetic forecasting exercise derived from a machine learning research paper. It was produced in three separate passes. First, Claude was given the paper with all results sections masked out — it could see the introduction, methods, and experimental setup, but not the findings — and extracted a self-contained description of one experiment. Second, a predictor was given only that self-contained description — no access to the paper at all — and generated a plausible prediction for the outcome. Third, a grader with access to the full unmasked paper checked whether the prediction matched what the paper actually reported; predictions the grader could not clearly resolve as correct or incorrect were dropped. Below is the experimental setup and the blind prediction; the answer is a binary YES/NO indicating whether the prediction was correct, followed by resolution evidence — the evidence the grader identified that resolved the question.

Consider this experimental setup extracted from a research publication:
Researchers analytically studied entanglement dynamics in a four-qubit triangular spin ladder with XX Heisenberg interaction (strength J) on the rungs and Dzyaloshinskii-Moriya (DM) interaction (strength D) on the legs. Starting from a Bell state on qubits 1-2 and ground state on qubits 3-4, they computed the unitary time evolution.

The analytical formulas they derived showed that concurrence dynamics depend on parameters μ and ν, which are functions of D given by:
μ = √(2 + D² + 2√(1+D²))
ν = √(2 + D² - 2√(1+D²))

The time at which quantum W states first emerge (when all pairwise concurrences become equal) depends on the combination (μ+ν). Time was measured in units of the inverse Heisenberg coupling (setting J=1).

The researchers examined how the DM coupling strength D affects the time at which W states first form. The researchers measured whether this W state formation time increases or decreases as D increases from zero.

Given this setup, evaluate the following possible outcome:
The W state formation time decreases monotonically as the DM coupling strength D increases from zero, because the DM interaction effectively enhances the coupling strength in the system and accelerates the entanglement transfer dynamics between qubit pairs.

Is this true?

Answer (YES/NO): YES